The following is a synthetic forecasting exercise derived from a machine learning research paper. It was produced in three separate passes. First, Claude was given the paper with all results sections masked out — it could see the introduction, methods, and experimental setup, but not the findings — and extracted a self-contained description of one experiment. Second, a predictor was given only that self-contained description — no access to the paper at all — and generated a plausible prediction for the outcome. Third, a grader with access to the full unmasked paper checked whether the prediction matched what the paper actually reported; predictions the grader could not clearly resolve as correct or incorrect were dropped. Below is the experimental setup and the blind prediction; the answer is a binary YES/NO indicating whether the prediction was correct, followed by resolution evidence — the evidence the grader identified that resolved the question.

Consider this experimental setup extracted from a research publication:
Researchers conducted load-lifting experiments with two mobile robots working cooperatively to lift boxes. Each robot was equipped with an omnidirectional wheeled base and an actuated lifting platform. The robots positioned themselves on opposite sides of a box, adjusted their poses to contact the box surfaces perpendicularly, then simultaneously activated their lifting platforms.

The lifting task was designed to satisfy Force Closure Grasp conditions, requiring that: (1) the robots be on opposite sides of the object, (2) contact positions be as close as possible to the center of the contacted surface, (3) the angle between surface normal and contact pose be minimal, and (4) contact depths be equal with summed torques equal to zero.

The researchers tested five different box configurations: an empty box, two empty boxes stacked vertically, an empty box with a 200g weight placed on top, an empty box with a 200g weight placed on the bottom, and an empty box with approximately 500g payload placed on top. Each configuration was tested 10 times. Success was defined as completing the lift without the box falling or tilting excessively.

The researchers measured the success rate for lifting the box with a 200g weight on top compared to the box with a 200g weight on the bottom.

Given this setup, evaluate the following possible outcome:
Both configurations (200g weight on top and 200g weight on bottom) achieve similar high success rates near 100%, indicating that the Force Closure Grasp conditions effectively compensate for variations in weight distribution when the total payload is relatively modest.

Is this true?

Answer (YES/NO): NO